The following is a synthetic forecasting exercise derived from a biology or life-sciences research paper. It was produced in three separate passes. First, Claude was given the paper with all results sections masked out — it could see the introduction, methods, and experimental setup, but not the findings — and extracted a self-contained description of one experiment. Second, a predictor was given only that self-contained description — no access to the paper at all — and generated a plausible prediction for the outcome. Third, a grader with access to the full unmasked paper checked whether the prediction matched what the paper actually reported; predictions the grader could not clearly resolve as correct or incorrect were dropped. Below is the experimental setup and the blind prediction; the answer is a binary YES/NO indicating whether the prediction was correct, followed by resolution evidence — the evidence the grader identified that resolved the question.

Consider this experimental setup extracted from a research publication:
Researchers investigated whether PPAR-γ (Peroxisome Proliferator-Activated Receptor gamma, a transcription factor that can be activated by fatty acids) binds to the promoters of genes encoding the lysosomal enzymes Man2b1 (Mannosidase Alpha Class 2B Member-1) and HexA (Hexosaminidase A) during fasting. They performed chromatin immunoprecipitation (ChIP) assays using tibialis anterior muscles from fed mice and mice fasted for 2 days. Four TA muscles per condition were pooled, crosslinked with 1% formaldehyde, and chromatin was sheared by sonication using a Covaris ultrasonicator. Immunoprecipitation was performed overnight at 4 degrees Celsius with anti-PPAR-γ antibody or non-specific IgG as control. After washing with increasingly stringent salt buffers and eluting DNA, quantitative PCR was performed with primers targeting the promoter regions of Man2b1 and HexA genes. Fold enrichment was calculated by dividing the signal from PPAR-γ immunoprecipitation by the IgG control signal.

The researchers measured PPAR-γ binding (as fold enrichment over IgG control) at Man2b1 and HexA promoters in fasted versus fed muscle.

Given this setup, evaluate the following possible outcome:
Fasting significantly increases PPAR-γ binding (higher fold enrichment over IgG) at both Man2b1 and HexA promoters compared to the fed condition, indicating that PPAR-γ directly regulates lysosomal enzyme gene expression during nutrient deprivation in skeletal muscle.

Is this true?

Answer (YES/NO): YES